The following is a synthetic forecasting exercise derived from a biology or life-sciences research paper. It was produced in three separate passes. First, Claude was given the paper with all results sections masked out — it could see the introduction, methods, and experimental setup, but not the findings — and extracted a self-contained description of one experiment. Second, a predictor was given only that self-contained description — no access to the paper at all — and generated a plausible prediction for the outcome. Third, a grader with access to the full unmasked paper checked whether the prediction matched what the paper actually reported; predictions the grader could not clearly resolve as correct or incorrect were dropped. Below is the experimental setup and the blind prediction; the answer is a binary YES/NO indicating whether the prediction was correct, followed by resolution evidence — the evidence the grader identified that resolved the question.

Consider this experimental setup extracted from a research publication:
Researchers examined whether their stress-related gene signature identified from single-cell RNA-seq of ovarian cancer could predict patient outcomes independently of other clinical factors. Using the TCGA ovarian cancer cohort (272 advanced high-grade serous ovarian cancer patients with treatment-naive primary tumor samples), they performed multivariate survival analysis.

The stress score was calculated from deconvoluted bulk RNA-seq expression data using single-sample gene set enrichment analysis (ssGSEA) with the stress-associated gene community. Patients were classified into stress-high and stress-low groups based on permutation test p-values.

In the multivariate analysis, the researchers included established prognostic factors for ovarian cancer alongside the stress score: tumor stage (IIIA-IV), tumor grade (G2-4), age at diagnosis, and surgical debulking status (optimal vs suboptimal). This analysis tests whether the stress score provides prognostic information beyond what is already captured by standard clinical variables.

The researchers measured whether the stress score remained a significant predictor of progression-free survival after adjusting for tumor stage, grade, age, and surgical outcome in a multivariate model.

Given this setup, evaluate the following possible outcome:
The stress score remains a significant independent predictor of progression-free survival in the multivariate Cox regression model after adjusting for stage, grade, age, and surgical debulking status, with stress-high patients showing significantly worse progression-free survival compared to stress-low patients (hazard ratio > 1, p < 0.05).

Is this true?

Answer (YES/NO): NO